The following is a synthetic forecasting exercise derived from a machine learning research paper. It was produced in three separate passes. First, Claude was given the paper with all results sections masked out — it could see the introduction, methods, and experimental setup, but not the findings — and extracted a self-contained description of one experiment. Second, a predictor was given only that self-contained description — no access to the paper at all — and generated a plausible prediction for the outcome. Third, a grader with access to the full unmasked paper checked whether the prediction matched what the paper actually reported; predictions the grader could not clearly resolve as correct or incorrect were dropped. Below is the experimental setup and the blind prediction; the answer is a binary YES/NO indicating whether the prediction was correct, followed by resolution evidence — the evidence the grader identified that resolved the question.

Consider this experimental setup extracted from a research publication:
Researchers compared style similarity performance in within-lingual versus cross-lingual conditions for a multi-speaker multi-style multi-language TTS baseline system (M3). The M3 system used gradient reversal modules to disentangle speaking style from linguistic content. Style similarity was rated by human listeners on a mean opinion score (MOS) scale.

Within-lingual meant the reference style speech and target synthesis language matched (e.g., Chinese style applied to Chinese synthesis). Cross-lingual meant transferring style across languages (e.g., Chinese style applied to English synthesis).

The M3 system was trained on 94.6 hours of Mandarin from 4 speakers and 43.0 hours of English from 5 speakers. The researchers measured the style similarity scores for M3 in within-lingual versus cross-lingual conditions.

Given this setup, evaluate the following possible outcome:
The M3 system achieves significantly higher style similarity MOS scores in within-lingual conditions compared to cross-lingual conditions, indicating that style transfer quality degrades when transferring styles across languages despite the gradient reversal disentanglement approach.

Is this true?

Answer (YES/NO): NO